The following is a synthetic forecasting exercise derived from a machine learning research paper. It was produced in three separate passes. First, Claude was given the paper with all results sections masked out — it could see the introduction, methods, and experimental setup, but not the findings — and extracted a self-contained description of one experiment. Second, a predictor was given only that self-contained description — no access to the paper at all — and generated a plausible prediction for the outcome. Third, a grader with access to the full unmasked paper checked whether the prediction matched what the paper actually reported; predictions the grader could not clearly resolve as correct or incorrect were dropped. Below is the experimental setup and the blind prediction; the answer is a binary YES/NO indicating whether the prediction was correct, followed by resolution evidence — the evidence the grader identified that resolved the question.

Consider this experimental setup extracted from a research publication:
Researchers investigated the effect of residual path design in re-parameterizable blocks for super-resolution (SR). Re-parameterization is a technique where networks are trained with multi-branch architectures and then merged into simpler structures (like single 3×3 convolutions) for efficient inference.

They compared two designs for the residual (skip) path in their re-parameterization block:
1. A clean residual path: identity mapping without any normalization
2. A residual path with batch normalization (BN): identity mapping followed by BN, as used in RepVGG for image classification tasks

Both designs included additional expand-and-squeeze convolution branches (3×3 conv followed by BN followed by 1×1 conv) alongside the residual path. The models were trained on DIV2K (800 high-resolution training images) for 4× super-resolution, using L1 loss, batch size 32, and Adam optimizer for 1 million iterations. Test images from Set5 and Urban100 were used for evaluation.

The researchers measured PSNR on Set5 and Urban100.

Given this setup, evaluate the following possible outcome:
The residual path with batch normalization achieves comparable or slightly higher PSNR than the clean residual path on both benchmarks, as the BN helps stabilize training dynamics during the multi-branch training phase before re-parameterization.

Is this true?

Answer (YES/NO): NO